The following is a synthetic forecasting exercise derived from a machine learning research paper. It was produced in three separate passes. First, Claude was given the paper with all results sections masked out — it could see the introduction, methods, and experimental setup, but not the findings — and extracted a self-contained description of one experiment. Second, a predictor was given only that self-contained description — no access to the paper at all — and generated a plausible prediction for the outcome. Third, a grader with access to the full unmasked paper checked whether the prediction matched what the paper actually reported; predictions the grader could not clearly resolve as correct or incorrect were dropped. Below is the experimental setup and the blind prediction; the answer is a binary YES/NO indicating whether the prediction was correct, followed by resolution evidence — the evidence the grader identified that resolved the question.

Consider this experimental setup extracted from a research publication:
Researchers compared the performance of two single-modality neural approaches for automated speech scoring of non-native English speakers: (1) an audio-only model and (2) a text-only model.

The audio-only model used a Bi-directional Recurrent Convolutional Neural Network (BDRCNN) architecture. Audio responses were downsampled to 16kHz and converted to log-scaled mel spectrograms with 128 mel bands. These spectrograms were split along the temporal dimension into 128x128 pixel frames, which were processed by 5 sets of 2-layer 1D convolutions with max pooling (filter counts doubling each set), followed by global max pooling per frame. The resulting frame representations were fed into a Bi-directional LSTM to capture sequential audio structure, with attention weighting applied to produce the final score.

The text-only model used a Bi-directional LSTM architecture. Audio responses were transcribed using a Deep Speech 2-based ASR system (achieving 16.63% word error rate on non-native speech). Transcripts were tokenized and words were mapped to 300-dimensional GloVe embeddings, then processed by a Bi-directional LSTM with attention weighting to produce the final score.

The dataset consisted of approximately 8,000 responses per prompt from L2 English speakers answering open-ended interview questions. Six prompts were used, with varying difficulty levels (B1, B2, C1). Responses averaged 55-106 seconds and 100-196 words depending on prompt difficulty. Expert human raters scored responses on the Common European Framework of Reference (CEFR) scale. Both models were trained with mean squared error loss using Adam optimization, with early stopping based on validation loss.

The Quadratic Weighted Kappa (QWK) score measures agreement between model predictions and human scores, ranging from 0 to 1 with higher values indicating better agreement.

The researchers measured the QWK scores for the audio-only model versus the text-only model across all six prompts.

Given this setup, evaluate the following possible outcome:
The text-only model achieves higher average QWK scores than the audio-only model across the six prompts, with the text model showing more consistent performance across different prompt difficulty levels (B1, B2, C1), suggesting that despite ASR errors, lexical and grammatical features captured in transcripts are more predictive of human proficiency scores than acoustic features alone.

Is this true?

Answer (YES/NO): YES